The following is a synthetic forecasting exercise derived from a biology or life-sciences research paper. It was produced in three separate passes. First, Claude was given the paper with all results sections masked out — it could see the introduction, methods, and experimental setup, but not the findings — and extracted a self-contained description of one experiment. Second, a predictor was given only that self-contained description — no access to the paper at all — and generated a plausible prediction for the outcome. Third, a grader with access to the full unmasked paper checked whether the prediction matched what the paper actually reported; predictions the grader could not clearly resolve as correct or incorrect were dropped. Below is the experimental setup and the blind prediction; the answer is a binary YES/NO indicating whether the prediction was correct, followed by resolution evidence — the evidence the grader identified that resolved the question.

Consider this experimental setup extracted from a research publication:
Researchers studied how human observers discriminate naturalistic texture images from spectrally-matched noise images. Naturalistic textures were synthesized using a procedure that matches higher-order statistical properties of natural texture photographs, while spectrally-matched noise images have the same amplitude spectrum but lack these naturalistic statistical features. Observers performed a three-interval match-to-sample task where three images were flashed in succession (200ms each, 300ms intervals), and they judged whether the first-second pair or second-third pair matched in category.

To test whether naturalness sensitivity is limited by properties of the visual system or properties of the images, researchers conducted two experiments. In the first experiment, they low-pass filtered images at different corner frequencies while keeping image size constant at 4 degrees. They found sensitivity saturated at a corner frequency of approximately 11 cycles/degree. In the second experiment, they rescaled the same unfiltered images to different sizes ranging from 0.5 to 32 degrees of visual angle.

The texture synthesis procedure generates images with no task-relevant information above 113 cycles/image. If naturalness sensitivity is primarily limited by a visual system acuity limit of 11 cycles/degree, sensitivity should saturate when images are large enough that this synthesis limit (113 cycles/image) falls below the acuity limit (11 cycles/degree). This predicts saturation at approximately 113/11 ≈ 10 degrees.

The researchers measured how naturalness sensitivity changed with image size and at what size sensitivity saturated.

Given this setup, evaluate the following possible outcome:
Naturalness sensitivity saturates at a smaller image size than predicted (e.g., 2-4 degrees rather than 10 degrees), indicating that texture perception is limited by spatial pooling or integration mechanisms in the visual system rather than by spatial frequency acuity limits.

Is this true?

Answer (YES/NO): NO